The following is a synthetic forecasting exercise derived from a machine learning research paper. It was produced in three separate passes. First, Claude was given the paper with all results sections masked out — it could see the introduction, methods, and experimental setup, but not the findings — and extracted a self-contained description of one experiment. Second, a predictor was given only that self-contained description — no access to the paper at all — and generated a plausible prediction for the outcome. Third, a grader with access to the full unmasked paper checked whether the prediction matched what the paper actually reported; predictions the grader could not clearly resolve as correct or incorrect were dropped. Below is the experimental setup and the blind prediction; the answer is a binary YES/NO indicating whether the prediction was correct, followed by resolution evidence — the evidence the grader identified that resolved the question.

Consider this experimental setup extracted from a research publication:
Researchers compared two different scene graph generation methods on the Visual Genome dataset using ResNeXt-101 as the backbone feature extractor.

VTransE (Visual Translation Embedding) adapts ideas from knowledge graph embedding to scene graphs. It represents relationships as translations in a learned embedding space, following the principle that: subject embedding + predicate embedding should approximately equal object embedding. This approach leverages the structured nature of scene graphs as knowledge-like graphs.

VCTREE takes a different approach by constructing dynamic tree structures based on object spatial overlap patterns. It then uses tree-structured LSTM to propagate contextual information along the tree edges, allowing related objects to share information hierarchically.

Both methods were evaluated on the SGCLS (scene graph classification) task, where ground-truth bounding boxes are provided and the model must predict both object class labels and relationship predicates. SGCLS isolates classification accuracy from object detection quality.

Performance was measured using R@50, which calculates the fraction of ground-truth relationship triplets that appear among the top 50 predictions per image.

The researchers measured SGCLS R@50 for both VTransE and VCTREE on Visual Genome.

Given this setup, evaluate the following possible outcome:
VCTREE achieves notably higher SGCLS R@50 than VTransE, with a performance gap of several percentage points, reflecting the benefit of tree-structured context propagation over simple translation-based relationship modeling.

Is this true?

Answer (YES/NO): NO